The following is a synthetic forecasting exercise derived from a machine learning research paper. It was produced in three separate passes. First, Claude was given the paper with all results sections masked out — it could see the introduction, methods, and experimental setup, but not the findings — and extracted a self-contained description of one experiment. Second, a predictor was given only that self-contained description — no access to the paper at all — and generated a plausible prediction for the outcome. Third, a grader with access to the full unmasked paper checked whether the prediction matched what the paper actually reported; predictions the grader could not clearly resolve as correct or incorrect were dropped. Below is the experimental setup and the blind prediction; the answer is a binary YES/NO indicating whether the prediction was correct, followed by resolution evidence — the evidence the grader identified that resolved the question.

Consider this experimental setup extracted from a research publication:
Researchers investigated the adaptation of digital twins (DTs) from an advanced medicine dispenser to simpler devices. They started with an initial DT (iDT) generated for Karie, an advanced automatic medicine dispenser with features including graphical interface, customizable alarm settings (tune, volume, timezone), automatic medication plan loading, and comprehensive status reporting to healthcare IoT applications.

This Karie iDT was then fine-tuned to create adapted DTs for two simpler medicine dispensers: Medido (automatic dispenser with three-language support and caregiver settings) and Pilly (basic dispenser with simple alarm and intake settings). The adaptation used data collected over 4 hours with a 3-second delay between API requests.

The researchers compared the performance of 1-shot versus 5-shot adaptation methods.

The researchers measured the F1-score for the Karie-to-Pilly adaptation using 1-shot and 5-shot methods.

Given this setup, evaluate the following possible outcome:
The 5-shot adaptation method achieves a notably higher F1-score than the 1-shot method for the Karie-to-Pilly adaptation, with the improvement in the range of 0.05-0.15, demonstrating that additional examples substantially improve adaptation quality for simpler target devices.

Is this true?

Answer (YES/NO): NO